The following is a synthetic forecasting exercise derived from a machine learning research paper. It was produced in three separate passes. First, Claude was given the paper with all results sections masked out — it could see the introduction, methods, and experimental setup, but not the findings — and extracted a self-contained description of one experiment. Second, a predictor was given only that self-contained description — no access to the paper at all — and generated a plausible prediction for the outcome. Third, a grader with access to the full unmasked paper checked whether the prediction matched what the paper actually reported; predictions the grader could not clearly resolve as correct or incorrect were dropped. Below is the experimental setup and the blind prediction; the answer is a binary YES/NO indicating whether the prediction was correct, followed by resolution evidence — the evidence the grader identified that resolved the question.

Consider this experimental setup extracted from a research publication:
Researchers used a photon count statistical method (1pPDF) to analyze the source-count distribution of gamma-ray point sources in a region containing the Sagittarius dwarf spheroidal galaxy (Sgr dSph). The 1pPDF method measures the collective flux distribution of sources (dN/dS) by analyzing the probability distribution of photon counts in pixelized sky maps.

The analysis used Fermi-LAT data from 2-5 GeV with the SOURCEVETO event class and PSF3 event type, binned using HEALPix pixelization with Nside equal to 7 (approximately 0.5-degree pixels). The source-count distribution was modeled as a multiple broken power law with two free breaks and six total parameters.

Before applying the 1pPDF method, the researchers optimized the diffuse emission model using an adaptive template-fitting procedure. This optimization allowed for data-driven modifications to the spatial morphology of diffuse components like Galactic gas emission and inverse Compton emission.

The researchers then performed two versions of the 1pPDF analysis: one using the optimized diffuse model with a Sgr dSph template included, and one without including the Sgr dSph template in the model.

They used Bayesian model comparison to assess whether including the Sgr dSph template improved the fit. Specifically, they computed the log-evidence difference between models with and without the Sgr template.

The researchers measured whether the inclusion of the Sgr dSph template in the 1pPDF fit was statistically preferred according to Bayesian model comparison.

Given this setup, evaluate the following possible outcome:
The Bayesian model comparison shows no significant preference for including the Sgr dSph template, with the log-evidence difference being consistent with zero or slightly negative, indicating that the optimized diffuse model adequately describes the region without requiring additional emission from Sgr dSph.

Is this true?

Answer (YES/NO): YES